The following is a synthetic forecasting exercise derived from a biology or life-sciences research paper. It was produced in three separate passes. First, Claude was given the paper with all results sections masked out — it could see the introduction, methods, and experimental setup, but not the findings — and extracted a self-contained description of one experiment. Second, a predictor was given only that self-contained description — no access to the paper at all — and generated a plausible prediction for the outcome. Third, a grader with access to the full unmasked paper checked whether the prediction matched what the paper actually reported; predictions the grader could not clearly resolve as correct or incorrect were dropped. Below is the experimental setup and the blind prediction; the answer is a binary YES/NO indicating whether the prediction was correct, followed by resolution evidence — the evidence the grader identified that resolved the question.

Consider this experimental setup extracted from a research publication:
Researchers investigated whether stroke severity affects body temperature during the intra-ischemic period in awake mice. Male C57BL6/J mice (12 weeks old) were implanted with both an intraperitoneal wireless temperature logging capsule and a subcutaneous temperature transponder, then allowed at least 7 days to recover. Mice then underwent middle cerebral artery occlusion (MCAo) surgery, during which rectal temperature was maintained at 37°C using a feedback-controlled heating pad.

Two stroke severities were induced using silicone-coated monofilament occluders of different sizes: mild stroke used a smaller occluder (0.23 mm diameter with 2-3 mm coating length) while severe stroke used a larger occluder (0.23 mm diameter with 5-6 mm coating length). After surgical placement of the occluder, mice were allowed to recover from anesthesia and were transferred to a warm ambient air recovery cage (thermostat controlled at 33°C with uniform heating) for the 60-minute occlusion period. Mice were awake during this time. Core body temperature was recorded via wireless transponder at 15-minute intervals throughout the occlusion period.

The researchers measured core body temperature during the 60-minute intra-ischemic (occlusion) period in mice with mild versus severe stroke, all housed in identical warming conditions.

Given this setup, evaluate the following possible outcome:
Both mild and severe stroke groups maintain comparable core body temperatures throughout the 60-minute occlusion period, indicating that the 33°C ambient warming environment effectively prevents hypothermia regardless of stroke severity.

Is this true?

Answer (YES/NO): YES